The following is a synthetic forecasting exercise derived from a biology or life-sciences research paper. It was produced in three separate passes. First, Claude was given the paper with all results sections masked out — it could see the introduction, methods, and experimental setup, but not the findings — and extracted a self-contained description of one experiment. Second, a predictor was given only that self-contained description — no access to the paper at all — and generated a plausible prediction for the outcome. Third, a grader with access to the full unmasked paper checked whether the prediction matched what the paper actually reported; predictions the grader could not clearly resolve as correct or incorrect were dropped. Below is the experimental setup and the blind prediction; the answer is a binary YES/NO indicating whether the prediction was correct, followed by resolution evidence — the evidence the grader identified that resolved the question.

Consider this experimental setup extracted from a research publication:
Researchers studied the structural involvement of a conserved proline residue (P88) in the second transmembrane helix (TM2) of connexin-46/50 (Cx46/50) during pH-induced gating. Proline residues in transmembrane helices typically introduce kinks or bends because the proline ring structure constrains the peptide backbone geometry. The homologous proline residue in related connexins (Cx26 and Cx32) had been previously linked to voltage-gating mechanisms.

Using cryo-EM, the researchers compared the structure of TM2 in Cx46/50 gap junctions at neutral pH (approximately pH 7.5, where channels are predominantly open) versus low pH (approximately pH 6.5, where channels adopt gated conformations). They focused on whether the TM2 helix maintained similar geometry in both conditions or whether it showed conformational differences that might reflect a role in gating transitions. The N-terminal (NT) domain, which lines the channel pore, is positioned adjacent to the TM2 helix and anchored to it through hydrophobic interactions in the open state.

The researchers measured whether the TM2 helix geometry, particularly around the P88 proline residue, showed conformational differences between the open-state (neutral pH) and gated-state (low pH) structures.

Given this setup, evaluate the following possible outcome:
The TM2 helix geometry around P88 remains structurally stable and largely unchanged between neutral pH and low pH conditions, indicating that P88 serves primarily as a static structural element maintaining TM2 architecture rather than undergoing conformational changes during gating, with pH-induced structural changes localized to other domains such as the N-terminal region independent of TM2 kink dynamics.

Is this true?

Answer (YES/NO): NO